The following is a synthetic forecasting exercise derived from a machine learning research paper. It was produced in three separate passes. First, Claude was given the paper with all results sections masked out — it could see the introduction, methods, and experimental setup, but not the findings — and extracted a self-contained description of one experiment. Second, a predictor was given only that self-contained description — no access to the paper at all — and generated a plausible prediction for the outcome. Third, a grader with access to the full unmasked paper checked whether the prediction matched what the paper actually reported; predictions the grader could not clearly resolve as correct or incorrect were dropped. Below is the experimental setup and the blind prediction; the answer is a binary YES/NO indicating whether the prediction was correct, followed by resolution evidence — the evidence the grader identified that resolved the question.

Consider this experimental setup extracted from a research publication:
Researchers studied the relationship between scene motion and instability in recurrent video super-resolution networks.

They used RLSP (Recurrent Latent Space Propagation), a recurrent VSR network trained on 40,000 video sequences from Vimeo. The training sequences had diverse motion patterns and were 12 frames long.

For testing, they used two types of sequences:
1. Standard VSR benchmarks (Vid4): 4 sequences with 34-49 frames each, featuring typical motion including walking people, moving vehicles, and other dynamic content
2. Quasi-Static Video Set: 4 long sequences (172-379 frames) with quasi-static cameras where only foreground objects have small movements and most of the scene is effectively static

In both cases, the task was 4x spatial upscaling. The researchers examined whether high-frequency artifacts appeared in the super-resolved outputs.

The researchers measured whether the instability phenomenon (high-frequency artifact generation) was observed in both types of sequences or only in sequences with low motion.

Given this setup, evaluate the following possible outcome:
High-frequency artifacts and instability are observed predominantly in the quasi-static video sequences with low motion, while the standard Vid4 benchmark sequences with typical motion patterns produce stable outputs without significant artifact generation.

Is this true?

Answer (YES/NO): YES